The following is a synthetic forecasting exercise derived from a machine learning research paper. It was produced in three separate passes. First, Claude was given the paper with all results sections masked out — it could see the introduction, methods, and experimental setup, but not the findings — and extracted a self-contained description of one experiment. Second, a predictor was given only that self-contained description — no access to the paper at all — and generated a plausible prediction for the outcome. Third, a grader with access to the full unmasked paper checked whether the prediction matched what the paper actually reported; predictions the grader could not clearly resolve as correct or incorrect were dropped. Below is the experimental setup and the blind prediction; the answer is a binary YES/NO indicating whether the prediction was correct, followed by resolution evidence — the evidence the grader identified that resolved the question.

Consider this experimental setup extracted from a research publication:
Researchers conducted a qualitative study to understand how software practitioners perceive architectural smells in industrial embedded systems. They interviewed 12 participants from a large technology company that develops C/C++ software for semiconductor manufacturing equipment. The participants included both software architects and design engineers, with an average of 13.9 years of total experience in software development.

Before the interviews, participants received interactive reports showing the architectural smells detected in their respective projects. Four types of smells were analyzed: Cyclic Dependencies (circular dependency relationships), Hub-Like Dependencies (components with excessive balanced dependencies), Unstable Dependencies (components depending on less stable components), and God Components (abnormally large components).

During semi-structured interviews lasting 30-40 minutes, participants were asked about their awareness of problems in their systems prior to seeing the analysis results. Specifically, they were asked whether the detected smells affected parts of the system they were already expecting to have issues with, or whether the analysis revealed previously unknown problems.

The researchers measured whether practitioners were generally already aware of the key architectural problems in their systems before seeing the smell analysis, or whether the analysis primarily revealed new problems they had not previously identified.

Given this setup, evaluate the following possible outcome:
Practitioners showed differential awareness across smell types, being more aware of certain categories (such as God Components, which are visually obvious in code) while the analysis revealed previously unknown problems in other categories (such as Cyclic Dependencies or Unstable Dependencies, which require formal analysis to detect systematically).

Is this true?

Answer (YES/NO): NO